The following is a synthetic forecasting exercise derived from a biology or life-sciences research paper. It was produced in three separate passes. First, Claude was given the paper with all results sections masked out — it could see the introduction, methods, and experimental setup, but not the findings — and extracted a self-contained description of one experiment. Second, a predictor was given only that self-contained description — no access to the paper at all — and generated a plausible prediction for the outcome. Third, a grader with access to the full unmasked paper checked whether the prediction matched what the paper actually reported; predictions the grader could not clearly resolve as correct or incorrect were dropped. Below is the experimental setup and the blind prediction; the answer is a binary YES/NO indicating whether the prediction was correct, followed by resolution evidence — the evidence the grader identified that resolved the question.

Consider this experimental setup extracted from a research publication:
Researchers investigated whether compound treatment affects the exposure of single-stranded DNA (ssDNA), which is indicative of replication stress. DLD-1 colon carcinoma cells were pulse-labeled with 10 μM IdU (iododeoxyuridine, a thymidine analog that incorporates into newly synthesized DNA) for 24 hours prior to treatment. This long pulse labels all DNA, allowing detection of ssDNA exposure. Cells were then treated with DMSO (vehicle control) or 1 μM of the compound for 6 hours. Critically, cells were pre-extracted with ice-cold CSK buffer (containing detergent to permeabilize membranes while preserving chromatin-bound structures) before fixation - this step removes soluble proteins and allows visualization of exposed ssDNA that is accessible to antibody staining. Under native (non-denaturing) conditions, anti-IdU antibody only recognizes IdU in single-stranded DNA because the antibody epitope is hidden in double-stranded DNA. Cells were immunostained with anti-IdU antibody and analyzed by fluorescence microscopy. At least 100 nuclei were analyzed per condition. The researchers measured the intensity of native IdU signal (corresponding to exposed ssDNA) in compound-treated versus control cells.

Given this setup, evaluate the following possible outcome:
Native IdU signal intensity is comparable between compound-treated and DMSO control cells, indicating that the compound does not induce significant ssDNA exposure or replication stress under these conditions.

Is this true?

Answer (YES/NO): NO